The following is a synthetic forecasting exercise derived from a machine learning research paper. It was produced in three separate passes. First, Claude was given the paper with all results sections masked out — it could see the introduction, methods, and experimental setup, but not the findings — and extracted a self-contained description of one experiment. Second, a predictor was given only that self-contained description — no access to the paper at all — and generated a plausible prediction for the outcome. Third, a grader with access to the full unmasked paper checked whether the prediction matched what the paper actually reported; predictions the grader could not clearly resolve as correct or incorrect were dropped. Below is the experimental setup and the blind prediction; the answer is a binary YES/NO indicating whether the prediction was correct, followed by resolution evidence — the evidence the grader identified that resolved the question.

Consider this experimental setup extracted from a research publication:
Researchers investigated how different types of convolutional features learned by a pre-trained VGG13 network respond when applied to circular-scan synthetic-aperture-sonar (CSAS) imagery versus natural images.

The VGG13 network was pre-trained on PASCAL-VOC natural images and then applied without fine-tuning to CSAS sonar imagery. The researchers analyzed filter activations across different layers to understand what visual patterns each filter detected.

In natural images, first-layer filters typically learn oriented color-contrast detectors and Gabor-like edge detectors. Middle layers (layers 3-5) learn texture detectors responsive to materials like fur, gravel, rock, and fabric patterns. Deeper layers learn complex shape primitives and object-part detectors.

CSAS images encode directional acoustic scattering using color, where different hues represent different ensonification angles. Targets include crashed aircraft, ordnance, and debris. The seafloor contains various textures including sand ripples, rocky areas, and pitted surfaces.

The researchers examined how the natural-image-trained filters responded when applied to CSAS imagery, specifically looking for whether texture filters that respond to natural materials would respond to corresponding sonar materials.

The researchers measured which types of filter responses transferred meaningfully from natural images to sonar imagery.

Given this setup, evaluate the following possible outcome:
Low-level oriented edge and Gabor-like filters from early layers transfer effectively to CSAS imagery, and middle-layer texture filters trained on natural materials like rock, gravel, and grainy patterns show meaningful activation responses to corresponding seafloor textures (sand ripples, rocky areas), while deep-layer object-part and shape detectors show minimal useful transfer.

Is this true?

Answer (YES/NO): NO